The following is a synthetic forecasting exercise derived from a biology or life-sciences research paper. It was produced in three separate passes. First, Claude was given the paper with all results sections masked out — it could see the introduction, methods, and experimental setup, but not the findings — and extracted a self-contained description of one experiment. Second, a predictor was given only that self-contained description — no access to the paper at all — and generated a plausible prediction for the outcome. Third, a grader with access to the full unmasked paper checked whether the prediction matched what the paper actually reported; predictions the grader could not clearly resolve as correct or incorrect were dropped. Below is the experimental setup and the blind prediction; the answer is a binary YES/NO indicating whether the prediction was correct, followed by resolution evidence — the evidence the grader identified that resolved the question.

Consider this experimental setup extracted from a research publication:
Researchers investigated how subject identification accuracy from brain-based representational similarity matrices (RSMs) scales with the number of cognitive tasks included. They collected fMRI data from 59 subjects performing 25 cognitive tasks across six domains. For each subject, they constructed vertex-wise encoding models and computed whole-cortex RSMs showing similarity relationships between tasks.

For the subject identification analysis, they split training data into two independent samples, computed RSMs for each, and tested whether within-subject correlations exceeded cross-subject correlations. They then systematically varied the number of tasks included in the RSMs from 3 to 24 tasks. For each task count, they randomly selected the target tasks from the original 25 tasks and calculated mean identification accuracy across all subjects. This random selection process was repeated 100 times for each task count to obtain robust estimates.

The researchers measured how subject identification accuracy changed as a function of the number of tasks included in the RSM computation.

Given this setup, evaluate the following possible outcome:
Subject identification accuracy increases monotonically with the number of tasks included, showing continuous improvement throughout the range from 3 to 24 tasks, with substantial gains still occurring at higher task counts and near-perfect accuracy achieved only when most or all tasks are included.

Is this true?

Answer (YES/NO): NO